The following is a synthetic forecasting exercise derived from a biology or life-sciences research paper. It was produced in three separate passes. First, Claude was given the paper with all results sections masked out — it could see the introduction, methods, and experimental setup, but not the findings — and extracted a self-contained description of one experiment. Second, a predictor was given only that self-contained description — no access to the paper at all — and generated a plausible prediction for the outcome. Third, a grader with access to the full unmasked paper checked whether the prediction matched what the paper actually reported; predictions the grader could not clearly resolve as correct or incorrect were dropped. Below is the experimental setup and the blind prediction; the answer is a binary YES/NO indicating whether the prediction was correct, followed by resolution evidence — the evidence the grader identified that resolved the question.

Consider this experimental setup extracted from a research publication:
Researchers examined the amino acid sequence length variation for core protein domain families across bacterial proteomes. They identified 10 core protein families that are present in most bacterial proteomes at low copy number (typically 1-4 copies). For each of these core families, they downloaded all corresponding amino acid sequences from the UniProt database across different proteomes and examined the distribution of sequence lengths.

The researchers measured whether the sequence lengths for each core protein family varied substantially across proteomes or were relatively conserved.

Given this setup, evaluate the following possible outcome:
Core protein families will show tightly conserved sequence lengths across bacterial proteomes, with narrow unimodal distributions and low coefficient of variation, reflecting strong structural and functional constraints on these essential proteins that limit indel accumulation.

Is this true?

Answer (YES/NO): YES